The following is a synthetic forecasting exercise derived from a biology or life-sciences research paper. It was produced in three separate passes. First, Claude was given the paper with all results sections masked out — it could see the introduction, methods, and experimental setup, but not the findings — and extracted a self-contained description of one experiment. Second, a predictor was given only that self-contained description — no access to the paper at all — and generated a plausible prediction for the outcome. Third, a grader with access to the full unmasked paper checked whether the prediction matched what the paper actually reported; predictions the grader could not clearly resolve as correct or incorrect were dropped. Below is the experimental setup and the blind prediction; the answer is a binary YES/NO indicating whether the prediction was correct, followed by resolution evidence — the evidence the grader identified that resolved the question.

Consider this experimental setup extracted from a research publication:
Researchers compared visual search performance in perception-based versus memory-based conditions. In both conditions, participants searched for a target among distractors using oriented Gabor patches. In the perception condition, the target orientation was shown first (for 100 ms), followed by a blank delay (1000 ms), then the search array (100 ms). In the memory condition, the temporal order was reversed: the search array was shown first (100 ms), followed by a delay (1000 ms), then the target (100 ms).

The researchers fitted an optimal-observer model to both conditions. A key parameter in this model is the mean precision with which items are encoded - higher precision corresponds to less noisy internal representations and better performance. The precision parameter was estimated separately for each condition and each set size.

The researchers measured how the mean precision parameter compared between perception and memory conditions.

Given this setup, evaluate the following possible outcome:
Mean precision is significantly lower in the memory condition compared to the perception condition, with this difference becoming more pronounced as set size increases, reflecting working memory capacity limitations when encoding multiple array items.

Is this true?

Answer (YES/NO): NO